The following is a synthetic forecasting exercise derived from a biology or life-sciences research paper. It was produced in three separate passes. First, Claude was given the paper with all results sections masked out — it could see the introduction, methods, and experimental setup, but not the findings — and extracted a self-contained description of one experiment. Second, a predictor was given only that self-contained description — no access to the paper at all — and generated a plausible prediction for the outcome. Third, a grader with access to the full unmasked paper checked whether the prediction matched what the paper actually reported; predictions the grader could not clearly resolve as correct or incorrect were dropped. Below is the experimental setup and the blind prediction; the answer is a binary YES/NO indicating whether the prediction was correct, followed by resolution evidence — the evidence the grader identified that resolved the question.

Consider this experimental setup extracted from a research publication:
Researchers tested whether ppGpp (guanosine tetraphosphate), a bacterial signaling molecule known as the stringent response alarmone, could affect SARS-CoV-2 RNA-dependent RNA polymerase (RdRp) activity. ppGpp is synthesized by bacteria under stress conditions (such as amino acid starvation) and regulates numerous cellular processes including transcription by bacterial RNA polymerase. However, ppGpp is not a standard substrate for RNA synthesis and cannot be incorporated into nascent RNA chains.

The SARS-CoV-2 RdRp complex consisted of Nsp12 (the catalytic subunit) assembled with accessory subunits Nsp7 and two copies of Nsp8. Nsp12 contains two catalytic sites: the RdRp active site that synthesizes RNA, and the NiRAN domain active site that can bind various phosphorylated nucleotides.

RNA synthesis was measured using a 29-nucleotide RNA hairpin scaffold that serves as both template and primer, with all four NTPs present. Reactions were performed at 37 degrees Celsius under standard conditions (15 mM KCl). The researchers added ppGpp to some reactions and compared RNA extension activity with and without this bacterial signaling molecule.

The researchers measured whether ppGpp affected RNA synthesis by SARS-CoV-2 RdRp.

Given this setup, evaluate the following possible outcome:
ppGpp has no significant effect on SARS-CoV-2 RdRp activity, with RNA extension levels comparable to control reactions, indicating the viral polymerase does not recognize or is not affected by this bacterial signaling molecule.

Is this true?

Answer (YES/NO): NO